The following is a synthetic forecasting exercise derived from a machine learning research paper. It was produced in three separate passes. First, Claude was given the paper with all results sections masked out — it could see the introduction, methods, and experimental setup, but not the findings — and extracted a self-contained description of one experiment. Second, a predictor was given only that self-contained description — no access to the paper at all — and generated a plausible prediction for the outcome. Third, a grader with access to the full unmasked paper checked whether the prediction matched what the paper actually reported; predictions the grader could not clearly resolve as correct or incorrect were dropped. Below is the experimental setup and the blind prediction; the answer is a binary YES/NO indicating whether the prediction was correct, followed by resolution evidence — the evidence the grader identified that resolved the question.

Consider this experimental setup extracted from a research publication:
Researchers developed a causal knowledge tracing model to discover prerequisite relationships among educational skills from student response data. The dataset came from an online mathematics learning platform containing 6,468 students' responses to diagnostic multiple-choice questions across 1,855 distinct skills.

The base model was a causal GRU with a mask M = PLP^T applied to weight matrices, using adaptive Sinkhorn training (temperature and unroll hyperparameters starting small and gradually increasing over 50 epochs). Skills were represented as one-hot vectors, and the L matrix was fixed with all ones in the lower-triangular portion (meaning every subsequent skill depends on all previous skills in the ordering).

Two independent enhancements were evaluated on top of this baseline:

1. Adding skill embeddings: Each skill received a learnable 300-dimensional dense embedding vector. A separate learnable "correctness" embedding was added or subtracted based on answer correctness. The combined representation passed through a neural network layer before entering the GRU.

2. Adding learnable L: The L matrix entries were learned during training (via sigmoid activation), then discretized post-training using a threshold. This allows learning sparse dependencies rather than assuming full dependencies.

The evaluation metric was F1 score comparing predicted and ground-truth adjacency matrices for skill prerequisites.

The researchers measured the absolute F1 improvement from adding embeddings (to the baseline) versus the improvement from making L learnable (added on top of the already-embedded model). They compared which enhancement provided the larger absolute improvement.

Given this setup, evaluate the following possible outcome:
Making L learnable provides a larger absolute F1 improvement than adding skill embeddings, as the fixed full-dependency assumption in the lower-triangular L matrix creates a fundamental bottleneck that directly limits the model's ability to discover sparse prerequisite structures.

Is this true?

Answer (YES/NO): NO